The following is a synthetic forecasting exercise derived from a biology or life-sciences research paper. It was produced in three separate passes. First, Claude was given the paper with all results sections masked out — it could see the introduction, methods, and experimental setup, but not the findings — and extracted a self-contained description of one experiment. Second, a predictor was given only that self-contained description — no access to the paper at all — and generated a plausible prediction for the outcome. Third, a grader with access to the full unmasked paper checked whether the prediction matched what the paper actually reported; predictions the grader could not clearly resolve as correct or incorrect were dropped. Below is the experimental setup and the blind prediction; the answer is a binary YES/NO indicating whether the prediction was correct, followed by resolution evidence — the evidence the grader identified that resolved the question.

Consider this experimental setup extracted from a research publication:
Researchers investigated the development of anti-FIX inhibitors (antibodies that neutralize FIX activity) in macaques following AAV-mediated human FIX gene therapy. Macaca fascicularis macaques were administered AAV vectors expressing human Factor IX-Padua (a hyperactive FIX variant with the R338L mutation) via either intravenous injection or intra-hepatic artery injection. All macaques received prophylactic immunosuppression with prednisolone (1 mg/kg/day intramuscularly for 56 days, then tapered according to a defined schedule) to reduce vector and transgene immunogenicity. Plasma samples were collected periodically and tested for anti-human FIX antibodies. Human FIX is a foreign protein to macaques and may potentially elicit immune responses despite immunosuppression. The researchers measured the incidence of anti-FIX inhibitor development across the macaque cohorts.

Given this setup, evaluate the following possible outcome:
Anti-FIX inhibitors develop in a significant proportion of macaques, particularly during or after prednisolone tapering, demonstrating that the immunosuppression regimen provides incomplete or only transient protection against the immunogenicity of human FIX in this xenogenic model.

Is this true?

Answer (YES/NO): NO